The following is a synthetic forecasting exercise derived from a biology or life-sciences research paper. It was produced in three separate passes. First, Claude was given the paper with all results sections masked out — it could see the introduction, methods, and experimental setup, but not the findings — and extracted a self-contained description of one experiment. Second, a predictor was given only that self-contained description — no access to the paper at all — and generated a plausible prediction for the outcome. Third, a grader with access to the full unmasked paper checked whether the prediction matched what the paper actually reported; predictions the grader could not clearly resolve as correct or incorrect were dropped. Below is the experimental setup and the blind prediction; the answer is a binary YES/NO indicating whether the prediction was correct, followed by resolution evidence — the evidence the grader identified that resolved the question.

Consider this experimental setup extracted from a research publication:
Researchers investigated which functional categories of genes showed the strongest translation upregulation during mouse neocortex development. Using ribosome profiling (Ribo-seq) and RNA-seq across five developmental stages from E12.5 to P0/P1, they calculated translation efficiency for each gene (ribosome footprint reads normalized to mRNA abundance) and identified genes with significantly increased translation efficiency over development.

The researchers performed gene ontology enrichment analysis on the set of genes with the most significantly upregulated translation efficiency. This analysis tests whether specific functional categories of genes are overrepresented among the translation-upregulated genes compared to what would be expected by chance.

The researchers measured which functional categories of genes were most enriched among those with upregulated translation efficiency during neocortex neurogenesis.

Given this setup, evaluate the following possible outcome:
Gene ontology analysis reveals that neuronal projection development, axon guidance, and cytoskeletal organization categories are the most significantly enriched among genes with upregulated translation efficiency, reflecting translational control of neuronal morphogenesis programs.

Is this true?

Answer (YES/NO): NO